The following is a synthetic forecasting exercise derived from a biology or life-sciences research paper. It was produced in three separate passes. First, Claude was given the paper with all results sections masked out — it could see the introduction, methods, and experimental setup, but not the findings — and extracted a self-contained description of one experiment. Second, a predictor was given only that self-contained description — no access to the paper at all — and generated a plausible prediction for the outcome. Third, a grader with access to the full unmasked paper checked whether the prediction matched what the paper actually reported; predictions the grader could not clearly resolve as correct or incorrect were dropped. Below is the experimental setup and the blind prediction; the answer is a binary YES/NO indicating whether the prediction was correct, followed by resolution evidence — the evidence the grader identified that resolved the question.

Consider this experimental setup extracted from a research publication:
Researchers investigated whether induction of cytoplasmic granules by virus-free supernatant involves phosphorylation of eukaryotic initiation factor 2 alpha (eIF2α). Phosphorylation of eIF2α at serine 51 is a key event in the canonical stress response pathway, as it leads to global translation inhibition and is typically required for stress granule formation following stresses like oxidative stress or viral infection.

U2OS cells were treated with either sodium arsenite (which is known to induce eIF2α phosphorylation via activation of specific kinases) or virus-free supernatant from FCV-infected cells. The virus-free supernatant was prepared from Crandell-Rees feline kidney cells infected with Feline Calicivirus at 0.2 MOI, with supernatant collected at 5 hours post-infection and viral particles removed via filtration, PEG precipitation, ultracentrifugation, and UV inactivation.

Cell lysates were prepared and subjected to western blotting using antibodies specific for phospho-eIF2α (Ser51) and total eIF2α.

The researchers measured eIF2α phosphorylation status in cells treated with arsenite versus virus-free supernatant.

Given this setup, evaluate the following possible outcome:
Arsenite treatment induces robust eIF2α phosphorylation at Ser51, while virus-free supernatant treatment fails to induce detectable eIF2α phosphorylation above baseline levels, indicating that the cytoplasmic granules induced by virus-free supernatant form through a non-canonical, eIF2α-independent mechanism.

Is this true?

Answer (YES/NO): NO